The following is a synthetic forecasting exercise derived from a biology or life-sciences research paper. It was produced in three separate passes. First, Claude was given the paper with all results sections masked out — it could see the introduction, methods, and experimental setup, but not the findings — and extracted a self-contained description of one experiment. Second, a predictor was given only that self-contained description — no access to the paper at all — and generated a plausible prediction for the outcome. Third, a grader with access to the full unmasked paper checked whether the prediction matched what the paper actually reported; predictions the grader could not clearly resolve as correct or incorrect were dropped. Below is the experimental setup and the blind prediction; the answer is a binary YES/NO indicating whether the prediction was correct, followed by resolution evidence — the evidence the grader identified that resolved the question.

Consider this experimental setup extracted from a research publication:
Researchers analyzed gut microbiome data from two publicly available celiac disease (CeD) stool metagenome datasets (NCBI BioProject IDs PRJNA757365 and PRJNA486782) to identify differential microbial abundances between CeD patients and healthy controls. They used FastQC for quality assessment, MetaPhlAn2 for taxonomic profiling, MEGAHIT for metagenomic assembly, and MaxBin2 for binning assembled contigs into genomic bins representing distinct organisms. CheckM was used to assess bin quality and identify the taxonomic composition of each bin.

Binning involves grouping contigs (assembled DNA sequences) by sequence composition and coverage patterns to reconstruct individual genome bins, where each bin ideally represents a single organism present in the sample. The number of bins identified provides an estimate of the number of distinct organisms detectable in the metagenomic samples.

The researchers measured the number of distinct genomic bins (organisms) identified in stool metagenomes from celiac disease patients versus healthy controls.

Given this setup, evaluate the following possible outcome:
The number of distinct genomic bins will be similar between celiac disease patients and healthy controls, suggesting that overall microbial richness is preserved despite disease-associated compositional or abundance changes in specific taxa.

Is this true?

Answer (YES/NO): NO